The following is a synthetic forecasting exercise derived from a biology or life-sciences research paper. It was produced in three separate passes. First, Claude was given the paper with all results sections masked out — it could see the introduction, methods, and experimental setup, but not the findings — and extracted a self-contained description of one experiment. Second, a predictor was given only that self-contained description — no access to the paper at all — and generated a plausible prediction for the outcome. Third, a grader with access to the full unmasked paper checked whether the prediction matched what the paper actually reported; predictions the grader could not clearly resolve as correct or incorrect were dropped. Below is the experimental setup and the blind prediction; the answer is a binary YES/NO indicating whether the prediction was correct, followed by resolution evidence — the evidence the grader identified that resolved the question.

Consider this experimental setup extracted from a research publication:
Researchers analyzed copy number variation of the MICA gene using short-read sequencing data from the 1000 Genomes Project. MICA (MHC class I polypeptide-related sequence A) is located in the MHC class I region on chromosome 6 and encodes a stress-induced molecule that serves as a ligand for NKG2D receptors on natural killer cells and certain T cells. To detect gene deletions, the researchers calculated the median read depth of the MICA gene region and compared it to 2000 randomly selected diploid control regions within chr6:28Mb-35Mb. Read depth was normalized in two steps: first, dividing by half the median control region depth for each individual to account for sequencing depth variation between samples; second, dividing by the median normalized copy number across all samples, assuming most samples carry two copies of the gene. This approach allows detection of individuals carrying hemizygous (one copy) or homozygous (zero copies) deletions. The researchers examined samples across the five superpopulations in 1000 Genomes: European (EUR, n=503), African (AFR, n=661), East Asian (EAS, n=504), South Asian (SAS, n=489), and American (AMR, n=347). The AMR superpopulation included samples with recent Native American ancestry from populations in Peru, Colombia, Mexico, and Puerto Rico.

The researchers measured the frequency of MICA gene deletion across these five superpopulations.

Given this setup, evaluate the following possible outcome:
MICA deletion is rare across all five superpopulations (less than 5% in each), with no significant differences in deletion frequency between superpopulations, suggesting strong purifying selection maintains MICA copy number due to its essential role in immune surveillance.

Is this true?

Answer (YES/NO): NO